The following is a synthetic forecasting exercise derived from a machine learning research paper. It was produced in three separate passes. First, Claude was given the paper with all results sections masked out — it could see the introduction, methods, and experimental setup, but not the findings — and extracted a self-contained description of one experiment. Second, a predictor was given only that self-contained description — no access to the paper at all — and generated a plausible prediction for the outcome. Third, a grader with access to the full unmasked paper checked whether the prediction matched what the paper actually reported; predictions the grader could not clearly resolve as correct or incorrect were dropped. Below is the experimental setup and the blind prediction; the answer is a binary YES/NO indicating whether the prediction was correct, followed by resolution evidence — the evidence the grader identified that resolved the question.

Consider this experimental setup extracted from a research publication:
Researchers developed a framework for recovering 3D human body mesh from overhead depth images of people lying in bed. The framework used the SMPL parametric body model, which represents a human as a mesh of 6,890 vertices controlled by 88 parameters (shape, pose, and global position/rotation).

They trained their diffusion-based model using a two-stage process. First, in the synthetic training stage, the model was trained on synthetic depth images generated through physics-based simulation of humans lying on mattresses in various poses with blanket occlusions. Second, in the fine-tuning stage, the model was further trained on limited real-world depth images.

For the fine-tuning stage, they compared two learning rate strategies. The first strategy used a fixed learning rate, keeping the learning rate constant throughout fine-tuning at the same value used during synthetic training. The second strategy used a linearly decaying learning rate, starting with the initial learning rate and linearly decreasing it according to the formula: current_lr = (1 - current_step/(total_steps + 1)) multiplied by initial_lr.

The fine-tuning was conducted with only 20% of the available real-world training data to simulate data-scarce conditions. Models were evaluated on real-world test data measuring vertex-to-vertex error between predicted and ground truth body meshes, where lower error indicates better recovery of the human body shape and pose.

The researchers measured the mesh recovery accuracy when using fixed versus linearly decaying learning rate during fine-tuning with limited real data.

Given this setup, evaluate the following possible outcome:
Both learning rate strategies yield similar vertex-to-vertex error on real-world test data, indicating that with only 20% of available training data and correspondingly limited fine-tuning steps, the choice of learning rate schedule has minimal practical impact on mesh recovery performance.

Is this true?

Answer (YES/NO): NO